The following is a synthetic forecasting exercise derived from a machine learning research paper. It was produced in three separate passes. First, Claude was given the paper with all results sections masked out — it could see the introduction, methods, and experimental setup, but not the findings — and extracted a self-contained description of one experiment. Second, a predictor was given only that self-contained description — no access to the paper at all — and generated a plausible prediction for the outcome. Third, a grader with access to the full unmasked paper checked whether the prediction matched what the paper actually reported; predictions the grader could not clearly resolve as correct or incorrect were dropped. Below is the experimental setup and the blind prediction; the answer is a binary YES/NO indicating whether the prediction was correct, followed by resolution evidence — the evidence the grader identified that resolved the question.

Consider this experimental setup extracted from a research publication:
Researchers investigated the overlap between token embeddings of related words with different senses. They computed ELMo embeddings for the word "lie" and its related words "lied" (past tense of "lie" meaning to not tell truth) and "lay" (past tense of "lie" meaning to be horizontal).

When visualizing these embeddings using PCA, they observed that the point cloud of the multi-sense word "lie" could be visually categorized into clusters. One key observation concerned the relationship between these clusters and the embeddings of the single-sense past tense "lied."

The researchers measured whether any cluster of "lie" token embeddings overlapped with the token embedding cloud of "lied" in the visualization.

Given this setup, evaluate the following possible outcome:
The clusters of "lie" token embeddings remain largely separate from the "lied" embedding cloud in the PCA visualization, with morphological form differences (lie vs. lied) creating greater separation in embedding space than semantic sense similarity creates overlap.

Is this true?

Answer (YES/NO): NO